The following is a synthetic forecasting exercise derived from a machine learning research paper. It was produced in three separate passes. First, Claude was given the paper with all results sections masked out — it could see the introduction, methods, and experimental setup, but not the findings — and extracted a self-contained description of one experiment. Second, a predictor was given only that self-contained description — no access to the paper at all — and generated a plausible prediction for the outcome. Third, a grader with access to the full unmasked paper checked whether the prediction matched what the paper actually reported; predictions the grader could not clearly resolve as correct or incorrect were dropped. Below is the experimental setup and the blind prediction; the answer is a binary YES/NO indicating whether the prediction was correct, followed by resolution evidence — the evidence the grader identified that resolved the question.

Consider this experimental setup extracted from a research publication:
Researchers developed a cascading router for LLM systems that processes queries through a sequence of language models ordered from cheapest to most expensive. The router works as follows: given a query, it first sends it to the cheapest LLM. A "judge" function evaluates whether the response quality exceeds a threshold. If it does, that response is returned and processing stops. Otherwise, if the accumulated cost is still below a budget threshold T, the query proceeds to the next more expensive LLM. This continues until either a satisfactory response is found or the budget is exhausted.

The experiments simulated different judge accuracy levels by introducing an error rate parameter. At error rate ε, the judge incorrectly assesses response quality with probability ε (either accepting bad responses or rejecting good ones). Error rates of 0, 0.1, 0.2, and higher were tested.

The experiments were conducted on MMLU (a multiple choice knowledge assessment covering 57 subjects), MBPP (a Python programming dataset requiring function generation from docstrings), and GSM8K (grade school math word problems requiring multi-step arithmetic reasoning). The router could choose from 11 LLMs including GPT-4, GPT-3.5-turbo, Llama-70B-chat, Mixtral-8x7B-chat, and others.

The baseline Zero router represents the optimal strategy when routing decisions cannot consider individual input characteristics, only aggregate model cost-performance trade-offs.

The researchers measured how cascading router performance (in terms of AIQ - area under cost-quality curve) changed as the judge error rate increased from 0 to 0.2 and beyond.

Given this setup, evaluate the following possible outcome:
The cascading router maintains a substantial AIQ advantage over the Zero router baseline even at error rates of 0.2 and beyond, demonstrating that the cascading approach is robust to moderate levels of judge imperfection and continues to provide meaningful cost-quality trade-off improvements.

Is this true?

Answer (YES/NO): NO